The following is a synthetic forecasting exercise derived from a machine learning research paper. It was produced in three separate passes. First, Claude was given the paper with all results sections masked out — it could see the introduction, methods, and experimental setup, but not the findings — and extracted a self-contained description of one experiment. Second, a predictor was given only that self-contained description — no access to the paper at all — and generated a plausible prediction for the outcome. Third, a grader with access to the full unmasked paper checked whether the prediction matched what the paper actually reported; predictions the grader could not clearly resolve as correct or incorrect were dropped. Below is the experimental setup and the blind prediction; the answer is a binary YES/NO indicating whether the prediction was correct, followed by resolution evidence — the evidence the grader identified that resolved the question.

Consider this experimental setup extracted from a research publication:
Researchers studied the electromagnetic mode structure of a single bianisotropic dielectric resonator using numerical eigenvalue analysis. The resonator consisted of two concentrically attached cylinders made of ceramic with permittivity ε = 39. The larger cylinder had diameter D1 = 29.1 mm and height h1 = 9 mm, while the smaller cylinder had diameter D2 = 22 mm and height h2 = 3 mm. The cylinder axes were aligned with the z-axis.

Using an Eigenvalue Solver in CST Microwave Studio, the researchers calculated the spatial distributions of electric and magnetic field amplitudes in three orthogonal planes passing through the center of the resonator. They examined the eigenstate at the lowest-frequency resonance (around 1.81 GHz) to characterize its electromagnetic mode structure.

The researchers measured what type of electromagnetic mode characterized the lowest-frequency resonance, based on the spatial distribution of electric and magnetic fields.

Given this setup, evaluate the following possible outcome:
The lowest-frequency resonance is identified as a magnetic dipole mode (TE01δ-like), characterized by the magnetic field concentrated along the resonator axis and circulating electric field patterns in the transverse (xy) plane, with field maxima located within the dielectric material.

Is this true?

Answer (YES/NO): YES